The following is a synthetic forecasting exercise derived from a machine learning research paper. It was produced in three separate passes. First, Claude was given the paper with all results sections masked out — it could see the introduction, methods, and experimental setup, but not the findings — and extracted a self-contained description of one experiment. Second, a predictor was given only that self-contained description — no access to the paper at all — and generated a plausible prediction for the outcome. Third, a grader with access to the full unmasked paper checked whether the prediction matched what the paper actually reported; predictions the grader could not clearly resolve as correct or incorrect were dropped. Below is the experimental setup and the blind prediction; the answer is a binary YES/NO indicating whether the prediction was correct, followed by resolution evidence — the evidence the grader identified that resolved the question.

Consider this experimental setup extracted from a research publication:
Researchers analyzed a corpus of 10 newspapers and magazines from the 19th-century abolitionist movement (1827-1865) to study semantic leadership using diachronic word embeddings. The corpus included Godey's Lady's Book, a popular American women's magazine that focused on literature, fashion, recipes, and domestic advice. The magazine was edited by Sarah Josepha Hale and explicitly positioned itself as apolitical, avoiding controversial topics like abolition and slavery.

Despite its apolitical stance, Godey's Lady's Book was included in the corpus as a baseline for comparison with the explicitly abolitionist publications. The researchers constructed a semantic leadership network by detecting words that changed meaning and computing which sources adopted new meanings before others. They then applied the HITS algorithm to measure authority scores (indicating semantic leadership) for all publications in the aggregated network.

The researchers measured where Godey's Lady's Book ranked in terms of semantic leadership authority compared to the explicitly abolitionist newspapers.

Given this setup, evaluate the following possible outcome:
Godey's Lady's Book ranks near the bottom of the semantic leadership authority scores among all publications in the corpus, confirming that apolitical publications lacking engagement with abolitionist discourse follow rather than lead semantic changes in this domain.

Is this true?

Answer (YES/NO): NO